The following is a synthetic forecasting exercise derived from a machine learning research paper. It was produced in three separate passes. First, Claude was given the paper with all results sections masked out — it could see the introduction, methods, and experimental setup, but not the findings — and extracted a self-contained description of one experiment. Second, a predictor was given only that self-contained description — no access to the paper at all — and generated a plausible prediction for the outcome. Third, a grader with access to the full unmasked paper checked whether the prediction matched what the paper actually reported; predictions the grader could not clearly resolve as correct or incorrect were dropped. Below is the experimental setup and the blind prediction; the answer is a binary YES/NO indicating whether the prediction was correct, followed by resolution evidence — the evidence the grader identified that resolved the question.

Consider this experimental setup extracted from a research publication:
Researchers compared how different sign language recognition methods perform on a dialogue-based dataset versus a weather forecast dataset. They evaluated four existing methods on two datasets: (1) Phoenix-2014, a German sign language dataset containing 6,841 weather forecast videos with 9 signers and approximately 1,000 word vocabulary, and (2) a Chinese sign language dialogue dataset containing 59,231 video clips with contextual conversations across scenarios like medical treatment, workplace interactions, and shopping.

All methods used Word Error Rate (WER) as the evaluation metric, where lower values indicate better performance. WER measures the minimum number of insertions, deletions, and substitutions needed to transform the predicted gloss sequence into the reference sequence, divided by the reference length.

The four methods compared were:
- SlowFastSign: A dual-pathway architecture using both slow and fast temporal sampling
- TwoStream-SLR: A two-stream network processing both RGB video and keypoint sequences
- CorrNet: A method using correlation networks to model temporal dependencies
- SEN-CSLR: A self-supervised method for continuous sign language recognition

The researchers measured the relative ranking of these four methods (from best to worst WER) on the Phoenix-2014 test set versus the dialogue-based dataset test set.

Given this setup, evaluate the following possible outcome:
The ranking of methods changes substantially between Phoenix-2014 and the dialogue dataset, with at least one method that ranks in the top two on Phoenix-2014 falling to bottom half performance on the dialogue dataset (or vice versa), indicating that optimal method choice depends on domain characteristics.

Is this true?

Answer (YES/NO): YES